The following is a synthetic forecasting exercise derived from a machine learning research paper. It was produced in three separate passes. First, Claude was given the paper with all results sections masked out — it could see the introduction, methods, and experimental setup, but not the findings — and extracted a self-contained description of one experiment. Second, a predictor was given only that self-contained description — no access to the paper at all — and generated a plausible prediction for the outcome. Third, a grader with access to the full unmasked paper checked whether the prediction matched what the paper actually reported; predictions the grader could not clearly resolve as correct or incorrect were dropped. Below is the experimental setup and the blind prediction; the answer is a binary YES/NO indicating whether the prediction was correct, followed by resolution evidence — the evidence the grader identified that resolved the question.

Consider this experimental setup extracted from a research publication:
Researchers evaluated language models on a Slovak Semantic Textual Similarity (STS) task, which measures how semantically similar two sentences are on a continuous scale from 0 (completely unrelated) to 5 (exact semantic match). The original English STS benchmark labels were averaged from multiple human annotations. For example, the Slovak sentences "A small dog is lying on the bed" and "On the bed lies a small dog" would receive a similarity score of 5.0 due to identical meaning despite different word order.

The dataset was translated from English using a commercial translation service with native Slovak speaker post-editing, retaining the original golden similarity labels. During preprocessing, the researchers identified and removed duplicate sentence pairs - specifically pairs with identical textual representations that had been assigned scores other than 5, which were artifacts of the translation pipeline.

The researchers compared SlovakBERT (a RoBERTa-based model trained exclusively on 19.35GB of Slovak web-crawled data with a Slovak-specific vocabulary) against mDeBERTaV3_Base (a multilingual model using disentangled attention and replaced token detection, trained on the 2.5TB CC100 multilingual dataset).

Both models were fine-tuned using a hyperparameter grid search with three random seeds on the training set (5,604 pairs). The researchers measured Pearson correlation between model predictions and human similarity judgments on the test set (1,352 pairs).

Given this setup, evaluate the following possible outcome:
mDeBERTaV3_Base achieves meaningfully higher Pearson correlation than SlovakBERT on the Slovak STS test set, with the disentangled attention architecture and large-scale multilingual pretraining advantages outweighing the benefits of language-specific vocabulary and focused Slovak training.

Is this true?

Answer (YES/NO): YES